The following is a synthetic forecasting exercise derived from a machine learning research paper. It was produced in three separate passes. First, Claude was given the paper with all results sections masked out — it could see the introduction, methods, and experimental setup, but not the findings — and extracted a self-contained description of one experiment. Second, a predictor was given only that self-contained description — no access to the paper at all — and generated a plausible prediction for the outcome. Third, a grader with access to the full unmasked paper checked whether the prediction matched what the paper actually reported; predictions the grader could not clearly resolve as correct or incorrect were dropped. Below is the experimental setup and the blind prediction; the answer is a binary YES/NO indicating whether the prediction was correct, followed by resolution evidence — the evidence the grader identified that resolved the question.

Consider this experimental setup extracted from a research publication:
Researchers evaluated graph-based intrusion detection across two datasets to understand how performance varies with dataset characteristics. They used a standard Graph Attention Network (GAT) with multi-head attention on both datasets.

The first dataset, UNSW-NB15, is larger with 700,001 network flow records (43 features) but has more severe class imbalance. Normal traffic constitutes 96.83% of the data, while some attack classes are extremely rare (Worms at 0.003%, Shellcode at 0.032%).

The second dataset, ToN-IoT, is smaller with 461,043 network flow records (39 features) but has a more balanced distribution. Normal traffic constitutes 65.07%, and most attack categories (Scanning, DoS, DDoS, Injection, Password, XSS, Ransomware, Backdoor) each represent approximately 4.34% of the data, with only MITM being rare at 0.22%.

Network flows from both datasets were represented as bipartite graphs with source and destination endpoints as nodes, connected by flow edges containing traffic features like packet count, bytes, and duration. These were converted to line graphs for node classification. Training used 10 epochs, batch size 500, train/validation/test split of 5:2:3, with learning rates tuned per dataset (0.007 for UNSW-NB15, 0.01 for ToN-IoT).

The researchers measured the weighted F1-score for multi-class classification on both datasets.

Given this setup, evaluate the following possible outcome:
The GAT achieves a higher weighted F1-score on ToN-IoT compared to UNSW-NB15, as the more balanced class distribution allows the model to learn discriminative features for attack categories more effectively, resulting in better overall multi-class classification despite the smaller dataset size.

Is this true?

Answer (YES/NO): YES